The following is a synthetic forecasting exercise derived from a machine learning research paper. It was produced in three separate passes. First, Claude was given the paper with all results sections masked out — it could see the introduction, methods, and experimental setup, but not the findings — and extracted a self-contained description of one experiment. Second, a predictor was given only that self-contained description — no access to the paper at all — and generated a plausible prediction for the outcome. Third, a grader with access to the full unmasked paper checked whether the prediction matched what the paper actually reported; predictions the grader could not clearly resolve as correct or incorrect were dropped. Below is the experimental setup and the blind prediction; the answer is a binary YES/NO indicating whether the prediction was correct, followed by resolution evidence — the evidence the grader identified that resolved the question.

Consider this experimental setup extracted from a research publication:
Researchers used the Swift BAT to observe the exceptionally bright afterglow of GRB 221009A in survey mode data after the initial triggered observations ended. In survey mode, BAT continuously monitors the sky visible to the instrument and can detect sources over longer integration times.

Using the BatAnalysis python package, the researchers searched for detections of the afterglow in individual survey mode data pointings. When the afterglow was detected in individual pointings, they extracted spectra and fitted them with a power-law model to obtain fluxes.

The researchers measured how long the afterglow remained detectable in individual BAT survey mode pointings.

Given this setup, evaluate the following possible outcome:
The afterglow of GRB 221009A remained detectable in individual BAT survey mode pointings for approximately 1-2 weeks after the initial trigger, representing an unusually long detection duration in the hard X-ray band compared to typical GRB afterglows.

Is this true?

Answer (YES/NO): NO